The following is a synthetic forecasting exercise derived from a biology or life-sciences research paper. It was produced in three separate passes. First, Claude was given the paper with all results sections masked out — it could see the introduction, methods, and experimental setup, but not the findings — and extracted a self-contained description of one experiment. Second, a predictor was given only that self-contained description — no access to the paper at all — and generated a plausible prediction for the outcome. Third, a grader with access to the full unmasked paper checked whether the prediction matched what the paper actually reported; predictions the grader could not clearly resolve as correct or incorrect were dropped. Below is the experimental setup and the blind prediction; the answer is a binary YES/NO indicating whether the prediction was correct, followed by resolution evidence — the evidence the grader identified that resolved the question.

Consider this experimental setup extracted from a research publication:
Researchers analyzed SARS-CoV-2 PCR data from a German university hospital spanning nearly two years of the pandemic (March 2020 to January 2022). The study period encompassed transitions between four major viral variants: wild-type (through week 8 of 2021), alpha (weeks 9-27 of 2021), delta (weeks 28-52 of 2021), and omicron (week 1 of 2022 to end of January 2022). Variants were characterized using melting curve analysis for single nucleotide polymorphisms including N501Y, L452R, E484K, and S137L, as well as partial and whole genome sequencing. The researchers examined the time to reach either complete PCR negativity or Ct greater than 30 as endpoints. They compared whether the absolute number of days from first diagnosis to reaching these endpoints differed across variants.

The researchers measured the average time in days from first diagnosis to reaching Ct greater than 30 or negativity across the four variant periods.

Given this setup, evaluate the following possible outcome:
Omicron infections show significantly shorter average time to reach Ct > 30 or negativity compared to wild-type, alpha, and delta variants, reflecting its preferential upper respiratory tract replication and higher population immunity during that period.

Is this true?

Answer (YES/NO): NO